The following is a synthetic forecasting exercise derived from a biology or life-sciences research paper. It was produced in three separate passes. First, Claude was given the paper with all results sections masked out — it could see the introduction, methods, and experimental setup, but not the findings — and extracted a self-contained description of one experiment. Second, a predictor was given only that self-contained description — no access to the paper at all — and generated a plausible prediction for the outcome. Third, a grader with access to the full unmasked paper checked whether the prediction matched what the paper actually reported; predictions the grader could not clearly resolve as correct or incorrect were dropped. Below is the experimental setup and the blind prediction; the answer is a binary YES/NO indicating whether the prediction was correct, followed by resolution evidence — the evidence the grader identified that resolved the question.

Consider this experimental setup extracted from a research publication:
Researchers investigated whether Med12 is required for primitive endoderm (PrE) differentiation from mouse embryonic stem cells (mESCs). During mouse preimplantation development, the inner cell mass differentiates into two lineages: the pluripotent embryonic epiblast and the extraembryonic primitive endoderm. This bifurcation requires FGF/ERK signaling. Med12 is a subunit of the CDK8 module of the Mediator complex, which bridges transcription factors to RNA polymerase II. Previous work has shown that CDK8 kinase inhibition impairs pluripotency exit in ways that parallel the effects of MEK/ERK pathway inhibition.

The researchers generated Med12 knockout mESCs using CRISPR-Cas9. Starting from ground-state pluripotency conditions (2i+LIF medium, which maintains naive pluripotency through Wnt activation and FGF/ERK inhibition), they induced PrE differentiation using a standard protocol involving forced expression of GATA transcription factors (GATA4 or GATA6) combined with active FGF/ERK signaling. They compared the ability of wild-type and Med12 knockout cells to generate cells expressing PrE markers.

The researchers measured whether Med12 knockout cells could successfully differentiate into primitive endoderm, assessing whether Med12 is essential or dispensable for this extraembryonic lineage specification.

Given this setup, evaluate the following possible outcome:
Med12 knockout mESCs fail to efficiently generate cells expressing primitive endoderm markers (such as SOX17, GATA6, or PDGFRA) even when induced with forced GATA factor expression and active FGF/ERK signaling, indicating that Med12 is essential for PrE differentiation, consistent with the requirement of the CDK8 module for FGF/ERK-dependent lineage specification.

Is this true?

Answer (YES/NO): NO